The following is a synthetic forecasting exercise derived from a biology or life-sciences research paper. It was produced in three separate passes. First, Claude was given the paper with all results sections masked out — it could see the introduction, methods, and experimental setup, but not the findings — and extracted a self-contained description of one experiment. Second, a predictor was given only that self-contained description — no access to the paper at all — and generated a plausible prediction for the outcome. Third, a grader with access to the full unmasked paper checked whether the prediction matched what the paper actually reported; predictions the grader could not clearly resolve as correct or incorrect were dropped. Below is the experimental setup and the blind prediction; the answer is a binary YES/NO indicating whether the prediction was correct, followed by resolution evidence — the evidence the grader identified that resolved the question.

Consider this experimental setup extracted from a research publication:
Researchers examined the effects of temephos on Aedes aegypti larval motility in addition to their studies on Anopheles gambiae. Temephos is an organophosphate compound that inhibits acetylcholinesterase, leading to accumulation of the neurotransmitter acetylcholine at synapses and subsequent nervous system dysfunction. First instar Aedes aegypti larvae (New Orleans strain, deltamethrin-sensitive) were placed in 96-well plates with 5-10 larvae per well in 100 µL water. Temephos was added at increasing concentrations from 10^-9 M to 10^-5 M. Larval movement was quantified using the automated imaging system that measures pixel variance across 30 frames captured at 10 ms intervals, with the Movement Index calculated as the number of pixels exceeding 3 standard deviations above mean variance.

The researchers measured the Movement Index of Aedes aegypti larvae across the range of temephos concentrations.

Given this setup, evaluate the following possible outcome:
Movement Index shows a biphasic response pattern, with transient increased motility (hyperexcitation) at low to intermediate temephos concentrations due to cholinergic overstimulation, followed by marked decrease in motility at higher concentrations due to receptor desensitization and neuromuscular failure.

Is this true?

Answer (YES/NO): NO